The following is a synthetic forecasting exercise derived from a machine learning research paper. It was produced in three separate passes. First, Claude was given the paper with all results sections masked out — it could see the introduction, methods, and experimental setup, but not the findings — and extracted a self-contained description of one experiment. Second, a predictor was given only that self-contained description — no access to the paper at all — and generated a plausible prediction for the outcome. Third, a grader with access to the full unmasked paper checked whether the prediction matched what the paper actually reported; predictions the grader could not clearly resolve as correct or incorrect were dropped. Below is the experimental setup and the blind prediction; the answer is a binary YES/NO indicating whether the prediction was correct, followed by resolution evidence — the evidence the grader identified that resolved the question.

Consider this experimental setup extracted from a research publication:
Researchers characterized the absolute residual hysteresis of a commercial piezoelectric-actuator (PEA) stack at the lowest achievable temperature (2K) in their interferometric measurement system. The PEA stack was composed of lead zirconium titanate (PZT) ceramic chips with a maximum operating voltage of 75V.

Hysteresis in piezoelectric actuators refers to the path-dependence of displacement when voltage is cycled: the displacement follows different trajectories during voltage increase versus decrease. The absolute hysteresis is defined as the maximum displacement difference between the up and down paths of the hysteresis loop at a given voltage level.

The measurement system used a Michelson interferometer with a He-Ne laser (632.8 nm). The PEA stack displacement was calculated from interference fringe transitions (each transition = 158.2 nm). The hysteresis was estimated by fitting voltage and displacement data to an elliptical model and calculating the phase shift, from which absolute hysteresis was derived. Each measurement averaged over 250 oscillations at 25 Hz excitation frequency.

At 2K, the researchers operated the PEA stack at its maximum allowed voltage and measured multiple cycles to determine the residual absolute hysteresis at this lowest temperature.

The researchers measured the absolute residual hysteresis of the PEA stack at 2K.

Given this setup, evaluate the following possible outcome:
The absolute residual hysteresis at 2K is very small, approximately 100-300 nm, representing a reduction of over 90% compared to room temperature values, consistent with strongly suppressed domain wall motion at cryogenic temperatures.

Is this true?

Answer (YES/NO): NO